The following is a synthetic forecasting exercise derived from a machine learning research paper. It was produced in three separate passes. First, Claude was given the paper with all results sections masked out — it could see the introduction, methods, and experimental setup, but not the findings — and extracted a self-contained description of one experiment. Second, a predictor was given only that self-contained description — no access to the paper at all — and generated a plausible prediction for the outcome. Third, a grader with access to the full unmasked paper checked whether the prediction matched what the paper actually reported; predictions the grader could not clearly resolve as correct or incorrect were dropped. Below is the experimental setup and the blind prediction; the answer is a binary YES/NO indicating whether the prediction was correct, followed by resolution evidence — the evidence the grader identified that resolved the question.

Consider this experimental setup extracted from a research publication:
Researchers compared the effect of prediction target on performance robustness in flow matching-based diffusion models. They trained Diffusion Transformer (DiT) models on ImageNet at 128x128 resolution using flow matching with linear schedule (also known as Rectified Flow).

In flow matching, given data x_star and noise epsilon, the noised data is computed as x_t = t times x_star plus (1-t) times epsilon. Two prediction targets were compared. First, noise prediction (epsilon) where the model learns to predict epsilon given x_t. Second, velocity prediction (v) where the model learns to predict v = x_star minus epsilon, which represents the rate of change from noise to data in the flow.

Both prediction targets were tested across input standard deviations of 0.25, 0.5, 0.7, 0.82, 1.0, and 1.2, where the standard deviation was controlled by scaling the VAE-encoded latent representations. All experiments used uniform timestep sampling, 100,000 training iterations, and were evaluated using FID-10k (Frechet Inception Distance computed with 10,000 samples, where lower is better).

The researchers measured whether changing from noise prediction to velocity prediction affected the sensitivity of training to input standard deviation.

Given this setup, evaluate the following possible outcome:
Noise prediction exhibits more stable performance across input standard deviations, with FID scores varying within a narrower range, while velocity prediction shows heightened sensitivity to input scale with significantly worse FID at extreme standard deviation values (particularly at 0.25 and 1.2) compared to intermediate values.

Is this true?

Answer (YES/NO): NO